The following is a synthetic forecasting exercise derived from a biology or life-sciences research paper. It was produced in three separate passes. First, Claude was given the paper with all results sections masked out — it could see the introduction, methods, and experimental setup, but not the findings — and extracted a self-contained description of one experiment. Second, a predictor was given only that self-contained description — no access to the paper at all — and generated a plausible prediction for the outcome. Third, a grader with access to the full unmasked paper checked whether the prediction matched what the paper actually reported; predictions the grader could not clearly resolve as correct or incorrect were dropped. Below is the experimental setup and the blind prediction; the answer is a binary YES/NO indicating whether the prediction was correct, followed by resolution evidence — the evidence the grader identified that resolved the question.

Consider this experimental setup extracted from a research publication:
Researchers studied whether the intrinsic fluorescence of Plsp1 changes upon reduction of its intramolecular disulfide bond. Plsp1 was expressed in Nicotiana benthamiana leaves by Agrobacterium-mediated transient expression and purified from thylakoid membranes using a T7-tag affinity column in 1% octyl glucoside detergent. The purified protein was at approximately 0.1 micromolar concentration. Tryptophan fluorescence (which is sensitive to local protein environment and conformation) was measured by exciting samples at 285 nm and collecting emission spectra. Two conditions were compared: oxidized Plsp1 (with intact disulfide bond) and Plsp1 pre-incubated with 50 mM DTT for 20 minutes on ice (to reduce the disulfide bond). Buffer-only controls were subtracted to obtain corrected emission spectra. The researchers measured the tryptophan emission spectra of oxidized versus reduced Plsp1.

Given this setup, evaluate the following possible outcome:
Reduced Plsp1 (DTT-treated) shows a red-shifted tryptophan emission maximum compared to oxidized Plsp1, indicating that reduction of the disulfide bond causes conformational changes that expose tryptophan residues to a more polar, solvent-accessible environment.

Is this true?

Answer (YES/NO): NO